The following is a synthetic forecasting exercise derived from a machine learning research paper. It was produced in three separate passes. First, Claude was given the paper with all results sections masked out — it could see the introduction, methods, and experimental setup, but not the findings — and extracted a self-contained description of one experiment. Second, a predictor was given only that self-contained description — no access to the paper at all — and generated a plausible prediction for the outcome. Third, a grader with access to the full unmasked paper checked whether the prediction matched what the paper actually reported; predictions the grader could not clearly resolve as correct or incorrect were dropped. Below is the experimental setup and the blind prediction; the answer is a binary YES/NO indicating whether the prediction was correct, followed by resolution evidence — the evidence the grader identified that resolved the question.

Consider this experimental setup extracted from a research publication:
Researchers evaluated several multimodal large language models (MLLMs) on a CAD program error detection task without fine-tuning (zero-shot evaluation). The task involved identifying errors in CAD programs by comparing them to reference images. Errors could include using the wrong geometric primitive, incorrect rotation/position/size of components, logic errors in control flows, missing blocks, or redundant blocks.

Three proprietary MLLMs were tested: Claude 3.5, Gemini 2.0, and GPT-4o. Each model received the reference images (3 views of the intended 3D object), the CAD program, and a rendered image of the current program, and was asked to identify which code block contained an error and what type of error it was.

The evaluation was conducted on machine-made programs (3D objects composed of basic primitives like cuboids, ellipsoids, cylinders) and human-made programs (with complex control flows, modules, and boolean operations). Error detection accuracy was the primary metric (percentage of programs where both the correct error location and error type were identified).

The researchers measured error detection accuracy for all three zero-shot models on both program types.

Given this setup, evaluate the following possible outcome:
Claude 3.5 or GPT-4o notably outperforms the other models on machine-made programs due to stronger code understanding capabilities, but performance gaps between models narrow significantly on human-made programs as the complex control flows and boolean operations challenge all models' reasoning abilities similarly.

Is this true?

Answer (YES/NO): NO